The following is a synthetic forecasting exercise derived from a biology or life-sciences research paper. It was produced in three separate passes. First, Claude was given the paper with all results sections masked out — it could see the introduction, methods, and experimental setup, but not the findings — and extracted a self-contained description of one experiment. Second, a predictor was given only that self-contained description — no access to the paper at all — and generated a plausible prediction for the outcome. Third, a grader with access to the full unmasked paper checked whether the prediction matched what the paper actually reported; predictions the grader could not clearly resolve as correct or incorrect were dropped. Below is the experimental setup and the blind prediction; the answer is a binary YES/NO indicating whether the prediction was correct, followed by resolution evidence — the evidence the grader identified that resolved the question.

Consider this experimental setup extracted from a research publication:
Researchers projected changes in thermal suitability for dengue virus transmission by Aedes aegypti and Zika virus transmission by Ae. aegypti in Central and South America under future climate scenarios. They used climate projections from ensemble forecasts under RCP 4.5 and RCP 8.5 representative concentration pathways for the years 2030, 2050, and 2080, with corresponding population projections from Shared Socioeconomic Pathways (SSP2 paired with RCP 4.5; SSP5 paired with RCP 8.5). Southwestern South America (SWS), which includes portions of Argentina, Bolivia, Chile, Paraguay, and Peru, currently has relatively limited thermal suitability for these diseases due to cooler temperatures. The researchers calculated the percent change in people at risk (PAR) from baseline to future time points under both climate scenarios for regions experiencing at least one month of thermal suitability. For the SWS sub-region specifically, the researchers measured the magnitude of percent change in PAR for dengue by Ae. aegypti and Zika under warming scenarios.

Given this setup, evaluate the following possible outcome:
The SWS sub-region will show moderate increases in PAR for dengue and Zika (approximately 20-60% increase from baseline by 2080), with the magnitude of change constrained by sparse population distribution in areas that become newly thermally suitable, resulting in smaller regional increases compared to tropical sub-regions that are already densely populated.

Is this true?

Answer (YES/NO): NO